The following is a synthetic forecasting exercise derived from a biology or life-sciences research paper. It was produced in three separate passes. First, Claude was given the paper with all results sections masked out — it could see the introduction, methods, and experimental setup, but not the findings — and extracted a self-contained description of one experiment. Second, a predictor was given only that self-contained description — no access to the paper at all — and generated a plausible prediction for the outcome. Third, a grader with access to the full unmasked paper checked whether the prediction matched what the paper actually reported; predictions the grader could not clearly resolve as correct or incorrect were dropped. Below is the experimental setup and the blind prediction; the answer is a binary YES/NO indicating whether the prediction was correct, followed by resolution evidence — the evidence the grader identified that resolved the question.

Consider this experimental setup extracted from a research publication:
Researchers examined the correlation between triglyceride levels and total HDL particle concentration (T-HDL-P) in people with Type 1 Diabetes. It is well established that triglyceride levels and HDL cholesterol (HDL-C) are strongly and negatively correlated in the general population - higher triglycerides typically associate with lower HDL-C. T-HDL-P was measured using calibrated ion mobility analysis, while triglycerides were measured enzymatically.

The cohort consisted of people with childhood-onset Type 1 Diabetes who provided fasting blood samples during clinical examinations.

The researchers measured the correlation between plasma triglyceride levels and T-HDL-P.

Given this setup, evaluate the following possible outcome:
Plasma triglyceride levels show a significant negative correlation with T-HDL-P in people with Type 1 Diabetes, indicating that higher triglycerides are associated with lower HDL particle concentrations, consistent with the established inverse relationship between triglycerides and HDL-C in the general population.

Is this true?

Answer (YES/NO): NO